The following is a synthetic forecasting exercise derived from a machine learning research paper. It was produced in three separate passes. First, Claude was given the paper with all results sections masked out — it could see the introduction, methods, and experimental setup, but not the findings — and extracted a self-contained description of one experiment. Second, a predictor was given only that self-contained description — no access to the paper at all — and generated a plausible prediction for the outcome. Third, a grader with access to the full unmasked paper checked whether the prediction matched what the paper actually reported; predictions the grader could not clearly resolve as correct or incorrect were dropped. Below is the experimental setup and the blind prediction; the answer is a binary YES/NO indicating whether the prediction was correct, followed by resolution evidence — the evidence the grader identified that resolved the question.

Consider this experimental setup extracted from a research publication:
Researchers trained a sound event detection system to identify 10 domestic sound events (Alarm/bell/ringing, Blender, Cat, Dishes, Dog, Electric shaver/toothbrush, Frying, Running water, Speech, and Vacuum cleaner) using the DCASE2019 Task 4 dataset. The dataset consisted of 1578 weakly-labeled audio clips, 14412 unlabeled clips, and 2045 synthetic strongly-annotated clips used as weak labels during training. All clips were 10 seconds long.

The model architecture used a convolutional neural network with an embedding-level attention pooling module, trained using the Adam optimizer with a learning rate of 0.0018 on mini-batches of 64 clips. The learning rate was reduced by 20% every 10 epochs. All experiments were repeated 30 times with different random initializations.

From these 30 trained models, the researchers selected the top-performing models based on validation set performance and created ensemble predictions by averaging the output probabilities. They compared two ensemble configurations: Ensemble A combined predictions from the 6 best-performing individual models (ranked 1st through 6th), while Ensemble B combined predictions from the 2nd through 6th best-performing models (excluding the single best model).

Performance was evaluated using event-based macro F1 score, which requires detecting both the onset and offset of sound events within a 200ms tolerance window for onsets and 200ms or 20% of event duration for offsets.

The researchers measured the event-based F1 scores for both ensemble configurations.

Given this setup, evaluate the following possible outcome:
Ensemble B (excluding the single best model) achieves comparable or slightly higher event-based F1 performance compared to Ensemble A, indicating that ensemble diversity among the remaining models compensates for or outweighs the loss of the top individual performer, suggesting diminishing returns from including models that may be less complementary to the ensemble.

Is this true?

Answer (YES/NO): YES